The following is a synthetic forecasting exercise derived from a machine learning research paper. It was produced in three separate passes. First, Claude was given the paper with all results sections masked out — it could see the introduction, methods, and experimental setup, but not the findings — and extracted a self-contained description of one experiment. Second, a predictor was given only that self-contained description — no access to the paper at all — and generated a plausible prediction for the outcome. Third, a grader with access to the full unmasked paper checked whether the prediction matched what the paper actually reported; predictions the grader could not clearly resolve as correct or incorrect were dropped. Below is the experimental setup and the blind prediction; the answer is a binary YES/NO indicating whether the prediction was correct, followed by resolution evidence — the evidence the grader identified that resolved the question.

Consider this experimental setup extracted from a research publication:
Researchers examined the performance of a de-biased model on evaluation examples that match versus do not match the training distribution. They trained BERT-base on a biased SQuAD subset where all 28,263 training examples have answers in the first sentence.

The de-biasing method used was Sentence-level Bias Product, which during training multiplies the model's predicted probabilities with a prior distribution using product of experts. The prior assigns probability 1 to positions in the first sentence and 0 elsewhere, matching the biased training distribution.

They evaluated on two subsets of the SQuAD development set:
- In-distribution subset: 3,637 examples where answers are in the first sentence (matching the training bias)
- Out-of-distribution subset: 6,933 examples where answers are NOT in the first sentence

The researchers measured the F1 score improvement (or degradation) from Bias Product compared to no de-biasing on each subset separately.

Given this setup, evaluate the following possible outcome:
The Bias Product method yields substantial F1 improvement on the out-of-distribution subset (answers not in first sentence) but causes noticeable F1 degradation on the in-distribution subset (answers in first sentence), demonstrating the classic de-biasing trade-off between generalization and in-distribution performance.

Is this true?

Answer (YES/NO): NO